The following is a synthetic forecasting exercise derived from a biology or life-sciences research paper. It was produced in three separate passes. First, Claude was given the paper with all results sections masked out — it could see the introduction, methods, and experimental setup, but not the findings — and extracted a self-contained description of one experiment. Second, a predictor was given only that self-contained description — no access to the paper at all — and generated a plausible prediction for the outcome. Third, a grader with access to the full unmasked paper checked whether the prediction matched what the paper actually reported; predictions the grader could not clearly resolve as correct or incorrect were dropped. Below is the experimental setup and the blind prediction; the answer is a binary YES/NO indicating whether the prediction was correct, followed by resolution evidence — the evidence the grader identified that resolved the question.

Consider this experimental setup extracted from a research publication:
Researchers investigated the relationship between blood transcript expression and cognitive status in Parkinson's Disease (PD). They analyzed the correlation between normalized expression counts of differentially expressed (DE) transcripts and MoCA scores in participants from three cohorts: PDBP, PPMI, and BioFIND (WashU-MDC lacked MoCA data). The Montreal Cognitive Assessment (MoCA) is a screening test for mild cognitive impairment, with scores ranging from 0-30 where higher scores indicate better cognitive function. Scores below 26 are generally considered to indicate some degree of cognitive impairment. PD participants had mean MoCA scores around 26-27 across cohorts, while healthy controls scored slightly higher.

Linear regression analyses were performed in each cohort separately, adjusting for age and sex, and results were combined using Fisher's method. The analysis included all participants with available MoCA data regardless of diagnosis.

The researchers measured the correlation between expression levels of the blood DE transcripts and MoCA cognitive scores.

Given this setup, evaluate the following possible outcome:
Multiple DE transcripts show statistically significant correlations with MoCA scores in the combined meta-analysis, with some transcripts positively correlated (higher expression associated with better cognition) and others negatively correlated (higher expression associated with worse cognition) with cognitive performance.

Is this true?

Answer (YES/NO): NO